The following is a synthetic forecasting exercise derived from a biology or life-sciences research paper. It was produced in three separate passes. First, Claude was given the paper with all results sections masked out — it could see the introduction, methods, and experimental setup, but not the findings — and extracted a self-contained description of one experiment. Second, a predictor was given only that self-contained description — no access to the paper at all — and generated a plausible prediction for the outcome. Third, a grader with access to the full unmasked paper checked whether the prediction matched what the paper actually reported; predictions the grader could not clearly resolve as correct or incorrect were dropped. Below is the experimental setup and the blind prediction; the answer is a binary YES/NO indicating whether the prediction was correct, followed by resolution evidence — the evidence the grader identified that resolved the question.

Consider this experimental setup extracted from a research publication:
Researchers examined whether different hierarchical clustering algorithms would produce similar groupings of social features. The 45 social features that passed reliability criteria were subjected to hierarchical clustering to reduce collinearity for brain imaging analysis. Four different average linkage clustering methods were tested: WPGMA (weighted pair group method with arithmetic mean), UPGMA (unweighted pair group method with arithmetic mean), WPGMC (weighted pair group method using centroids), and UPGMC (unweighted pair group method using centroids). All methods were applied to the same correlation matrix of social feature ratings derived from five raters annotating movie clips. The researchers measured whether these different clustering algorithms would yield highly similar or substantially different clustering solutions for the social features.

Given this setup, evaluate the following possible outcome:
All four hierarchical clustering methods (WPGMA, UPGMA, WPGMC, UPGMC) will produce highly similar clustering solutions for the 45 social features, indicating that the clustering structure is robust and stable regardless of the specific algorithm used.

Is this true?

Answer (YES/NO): YES